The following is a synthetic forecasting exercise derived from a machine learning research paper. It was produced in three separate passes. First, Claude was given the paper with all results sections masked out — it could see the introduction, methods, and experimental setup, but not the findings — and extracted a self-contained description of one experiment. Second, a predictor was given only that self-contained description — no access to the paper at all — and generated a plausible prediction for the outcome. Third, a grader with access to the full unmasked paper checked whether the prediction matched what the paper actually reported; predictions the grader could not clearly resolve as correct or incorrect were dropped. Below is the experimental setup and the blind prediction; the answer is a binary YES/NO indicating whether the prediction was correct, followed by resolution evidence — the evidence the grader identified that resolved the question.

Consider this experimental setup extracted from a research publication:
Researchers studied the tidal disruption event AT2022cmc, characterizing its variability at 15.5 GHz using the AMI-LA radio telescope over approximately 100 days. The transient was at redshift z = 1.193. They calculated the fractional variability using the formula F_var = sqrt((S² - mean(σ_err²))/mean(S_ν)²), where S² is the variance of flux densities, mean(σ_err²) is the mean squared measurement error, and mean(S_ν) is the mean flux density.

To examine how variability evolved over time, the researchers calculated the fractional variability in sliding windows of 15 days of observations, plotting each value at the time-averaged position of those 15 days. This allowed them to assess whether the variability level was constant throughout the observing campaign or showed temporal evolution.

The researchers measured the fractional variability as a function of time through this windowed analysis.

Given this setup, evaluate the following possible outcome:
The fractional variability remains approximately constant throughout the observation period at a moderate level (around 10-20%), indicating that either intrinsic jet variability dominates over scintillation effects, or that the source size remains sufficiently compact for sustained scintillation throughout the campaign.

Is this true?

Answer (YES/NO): NO